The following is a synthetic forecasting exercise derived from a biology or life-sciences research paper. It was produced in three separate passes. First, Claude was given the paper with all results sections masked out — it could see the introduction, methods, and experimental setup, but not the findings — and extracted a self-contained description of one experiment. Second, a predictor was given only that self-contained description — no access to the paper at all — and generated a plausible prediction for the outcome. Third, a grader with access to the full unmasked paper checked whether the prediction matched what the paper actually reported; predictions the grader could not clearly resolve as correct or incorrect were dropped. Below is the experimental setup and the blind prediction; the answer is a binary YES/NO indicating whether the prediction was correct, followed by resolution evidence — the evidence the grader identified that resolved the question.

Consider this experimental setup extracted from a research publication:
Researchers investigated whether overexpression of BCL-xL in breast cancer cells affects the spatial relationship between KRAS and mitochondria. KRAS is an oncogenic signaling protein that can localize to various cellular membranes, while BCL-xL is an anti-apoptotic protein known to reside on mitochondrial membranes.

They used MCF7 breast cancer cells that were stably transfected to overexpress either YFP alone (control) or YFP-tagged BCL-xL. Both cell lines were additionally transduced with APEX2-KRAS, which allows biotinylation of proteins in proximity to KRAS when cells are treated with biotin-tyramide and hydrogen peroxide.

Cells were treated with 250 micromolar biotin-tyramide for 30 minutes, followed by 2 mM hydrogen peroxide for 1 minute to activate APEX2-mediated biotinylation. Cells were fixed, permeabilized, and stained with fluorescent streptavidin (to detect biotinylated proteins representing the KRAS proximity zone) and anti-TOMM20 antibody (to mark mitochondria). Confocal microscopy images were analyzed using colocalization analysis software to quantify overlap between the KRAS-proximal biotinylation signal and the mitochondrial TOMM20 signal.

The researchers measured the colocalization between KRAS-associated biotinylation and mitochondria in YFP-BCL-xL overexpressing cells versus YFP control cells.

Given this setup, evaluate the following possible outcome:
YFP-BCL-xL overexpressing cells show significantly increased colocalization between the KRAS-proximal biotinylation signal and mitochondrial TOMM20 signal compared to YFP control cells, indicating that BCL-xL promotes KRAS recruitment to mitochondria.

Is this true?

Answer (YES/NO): NO